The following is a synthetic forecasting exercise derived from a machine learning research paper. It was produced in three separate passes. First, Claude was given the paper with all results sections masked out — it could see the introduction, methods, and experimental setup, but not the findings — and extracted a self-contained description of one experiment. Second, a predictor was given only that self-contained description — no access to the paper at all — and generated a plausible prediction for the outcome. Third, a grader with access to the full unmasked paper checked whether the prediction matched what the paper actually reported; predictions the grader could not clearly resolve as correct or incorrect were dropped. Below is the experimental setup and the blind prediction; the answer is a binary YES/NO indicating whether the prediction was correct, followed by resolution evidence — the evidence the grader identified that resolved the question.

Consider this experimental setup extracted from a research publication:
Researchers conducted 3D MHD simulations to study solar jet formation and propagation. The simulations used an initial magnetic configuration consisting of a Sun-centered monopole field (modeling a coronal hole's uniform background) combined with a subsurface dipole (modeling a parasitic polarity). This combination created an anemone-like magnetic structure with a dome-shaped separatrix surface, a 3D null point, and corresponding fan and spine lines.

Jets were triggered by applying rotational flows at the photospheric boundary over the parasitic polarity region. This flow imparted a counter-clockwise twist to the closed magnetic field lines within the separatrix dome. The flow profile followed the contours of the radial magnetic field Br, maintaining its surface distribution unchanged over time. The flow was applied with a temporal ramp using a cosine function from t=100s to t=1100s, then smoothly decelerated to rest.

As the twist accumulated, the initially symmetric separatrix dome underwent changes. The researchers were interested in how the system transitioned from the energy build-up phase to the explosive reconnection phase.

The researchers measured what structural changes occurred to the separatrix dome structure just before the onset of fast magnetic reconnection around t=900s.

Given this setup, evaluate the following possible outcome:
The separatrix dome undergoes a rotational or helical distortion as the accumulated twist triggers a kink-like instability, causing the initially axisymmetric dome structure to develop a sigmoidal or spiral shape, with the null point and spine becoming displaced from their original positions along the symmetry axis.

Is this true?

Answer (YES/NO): NO